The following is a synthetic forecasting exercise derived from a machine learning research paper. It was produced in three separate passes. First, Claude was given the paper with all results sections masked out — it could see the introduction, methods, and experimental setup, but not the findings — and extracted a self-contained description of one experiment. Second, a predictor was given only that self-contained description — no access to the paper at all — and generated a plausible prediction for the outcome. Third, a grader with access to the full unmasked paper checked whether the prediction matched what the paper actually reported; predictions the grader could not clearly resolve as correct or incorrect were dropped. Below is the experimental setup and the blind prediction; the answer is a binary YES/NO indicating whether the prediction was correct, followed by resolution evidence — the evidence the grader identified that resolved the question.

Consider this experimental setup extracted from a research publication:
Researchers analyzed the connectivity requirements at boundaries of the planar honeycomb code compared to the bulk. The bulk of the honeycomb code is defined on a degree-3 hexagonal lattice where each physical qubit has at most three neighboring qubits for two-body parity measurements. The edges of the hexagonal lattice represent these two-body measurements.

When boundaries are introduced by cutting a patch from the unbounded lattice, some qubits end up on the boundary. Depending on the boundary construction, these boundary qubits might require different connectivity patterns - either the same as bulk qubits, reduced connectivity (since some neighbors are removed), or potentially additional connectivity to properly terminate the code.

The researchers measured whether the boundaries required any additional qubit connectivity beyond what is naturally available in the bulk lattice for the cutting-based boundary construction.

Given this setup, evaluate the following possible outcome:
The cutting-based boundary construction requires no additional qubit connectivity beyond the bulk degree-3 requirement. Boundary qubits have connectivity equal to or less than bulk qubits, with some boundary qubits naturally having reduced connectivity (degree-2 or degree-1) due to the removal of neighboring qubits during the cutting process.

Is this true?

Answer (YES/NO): YES